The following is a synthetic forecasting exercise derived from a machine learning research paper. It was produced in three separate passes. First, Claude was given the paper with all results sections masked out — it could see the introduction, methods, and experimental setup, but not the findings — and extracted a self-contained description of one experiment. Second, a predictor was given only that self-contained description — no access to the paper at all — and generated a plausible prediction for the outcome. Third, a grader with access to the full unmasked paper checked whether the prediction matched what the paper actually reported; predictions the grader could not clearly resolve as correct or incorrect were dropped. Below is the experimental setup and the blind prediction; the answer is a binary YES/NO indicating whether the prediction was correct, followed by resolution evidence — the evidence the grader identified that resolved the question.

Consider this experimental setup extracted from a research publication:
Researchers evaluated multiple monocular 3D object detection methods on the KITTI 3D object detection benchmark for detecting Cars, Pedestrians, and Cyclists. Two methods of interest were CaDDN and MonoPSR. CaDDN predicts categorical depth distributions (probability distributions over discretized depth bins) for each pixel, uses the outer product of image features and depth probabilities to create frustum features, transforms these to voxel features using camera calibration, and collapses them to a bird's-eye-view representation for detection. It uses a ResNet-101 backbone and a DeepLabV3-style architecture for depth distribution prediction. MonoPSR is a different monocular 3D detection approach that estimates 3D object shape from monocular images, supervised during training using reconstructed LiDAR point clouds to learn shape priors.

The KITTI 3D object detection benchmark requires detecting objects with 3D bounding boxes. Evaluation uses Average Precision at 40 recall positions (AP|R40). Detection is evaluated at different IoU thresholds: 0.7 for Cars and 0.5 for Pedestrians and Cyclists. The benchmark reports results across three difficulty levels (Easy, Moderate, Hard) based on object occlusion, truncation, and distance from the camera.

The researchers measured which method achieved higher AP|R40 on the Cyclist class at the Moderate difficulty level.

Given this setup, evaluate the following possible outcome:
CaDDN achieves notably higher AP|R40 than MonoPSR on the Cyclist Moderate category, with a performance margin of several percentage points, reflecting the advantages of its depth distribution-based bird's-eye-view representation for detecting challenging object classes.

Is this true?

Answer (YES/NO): NO